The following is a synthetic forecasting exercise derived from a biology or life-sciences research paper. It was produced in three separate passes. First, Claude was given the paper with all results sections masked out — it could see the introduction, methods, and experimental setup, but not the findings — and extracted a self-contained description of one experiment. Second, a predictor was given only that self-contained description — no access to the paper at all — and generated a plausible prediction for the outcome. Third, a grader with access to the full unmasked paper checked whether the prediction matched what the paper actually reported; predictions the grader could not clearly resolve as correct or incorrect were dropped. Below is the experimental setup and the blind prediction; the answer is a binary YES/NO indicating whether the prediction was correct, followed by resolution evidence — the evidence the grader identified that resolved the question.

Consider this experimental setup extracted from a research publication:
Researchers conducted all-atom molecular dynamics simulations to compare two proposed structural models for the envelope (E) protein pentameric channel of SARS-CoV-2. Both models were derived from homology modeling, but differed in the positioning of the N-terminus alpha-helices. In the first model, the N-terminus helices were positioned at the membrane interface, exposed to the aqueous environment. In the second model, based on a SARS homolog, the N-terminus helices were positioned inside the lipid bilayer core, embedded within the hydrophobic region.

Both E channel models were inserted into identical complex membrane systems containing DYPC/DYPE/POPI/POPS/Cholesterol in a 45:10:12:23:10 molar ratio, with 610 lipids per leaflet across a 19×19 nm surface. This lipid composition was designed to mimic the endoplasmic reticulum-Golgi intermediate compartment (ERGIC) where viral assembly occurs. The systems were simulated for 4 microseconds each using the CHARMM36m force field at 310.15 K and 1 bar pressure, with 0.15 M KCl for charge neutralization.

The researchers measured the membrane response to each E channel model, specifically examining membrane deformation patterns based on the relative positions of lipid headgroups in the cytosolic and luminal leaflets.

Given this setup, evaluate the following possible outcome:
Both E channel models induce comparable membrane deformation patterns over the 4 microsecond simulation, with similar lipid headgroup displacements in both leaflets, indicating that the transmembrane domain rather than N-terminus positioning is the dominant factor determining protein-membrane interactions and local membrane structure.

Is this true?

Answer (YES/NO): NO